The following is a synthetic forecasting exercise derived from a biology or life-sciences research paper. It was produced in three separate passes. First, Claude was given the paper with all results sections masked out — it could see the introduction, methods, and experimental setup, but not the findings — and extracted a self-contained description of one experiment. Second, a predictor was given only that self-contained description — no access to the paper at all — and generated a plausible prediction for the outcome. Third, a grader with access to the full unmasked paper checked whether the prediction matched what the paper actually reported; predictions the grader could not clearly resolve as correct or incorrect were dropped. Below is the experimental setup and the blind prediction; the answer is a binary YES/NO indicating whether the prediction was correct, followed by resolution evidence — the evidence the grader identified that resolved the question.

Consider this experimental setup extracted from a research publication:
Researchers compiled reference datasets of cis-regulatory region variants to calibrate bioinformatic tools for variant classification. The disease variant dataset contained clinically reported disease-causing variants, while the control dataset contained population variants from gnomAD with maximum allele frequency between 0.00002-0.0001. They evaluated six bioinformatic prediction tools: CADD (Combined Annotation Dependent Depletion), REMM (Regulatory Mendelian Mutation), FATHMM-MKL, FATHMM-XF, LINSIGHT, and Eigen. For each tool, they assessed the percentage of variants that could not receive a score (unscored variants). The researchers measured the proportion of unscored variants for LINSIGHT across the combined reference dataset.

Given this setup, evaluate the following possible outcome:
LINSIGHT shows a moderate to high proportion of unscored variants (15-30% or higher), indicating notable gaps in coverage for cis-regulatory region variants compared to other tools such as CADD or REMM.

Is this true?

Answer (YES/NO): NO